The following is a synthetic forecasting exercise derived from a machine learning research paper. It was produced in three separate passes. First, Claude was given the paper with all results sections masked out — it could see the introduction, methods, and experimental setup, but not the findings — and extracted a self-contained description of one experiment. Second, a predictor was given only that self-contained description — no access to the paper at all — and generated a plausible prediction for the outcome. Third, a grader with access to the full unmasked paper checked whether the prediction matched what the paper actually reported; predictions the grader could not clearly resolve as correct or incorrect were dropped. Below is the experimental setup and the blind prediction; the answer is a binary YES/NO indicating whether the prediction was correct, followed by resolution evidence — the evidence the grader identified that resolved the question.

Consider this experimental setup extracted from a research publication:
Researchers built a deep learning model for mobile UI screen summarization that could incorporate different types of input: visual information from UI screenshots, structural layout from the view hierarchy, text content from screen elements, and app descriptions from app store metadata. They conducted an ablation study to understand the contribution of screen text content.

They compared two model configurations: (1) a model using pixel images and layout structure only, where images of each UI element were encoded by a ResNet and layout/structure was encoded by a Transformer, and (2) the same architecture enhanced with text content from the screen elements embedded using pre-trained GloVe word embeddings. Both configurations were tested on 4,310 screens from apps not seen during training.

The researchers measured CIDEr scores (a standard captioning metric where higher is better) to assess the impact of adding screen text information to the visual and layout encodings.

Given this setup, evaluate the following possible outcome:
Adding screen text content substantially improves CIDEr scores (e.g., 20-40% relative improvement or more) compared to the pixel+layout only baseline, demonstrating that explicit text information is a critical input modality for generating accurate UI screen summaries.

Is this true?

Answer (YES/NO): YES